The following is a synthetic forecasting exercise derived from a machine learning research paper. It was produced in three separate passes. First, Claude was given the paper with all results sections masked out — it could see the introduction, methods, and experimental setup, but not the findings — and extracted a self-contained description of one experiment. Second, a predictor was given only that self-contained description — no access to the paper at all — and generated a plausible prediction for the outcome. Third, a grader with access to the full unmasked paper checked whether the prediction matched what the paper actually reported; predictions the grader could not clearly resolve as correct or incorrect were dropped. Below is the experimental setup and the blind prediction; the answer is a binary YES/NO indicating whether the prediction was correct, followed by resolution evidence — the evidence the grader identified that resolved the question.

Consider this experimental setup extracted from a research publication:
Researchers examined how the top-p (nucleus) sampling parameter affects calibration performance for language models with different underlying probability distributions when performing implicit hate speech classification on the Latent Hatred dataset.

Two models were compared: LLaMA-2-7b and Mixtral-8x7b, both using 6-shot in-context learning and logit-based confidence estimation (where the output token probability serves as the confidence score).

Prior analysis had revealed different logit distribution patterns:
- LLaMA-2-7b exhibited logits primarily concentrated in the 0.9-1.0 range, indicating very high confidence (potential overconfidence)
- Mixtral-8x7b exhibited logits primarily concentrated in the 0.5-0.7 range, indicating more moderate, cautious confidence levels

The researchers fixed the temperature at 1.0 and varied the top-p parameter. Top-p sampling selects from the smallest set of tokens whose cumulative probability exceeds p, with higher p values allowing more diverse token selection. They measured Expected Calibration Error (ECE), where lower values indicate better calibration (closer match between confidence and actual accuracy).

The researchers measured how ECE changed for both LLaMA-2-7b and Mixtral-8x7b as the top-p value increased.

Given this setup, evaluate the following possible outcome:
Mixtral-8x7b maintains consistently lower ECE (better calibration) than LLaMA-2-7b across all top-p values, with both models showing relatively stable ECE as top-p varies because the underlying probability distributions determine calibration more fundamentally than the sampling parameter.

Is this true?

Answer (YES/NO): NO